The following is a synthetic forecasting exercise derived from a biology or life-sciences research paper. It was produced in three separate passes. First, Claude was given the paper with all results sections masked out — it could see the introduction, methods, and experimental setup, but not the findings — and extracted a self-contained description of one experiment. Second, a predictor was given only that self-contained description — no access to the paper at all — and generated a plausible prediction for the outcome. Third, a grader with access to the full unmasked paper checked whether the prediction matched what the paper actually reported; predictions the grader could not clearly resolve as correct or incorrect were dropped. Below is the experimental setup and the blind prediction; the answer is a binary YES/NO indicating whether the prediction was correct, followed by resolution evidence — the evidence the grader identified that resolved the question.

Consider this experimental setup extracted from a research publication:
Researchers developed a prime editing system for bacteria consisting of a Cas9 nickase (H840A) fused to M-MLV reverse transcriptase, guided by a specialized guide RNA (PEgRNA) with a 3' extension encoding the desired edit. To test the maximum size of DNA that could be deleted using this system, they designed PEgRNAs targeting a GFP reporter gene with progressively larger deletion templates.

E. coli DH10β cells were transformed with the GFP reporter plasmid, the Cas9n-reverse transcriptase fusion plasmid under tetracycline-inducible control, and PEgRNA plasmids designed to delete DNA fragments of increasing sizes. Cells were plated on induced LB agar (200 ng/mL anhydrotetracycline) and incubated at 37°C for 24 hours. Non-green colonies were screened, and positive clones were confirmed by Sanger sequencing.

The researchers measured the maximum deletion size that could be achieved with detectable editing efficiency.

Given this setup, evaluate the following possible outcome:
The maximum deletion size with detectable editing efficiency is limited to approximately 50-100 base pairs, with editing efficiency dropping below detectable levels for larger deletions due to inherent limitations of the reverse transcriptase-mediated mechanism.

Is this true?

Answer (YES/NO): YES